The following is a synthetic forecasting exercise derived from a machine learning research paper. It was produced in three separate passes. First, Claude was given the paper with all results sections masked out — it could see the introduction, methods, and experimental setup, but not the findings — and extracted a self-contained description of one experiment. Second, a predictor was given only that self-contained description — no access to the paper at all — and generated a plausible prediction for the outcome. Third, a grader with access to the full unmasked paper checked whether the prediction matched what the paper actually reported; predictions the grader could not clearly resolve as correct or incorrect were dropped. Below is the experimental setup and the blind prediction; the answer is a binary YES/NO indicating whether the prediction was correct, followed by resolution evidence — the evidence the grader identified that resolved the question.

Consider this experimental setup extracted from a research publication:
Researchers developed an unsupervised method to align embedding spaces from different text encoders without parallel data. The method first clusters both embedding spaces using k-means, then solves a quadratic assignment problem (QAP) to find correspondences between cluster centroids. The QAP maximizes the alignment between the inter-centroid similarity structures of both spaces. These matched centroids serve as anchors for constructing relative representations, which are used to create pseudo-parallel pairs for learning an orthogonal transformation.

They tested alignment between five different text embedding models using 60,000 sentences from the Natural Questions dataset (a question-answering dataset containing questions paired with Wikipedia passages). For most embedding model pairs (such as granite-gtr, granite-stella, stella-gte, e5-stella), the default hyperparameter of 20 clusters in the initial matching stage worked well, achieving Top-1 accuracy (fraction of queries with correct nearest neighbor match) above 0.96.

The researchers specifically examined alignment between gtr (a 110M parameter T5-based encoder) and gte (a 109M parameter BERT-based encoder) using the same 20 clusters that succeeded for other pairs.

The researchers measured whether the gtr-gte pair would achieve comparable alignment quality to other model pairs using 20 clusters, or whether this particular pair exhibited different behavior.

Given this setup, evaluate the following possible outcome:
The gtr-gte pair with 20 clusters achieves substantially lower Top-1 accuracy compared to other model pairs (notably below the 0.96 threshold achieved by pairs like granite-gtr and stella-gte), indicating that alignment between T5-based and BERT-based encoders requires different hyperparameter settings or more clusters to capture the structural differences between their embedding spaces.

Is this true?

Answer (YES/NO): YES